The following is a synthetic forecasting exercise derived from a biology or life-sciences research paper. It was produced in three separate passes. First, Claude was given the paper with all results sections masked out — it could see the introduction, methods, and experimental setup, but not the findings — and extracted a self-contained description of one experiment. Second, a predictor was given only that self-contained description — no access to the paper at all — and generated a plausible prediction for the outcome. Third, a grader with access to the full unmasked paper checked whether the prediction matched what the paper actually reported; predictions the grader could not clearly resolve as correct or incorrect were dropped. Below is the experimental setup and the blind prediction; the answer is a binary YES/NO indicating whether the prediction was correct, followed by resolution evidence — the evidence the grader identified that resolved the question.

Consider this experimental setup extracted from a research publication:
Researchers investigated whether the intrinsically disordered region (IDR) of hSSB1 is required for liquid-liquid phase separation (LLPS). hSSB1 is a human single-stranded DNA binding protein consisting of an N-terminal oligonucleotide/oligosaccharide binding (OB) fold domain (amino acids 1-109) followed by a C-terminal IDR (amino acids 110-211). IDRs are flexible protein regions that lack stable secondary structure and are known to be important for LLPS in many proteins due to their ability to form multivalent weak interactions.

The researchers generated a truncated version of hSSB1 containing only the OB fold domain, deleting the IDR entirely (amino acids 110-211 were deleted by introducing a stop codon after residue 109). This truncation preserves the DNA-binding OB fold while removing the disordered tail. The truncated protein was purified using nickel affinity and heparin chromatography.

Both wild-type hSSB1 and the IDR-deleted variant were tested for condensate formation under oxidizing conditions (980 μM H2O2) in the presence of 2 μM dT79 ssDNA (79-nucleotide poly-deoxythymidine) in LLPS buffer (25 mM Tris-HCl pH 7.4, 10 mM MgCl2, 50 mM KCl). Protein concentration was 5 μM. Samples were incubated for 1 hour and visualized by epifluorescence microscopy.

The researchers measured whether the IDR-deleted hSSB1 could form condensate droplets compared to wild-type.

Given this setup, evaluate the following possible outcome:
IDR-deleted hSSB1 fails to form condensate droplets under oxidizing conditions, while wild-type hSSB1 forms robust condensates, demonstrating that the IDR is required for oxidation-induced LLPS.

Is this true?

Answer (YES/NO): YES